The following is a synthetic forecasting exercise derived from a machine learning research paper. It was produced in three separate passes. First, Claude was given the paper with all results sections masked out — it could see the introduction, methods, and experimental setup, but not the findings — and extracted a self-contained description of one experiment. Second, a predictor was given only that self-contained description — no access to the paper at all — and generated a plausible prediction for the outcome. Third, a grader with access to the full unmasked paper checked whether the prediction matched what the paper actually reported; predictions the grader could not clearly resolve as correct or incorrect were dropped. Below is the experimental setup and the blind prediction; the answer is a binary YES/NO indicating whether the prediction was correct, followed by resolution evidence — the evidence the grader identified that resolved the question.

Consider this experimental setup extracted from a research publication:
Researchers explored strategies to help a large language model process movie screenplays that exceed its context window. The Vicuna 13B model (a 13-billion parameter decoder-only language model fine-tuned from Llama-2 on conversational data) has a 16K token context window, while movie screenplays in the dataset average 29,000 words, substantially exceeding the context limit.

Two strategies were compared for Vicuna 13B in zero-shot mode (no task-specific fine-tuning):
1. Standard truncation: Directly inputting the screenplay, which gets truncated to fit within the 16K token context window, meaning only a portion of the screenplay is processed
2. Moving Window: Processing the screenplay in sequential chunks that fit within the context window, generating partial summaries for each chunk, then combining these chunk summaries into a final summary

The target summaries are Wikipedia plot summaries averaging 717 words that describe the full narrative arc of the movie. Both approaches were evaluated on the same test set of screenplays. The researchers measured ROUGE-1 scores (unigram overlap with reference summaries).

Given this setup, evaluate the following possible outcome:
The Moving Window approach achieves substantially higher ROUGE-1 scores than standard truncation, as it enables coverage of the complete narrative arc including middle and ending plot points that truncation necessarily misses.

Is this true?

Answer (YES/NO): NO